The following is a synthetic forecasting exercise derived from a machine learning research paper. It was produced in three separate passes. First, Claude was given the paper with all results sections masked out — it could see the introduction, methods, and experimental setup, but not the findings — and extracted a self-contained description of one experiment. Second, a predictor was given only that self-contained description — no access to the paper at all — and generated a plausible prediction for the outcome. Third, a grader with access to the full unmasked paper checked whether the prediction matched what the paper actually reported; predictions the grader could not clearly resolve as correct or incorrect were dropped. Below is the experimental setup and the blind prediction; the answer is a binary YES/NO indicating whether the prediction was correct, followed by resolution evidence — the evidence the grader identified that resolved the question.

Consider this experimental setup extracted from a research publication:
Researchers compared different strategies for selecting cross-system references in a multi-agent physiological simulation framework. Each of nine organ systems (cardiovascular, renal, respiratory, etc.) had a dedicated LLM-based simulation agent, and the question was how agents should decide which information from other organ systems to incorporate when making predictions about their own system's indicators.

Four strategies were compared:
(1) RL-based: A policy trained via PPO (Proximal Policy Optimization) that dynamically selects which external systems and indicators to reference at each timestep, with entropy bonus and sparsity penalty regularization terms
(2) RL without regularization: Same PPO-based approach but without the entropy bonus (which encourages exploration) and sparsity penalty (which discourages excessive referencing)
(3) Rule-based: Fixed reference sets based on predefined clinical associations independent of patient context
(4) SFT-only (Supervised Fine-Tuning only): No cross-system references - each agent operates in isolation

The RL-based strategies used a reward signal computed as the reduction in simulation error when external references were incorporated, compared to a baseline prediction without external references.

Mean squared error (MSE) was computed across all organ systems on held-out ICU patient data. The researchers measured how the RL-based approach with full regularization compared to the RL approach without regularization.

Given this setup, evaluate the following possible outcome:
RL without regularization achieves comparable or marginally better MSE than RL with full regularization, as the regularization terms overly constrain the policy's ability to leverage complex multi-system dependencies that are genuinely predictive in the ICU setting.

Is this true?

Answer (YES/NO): NO